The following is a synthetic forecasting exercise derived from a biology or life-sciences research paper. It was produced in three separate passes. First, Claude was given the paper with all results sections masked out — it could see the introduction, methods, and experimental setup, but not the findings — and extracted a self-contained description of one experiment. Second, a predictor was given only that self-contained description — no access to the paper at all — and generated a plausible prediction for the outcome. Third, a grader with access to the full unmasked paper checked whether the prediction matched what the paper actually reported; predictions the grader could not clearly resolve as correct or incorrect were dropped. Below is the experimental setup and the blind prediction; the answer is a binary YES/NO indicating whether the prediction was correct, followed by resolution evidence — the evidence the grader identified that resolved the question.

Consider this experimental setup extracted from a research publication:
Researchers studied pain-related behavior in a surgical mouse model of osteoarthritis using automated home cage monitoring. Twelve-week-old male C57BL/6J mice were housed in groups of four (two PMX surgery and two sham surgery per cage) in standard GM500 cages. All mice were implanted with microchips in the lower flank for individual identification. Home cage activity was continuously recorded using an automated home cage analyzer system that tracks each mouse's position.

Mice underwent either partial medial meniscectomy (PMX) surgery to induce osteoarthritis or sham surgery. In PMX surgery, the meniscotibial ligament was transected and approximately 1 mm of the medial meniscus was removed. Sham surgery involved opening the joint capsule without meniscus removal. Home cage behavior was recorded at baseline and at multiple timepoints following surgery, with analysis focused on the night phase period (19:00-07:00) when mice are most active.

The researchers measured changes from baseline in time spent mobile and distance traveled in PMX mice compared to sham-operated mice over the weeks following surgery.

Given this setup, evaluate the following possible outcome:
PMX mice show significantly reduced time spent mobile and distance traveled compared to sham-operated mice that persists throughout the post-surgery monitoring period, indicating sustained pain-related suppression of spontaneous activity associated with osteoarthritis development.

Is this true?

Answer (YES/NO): NO